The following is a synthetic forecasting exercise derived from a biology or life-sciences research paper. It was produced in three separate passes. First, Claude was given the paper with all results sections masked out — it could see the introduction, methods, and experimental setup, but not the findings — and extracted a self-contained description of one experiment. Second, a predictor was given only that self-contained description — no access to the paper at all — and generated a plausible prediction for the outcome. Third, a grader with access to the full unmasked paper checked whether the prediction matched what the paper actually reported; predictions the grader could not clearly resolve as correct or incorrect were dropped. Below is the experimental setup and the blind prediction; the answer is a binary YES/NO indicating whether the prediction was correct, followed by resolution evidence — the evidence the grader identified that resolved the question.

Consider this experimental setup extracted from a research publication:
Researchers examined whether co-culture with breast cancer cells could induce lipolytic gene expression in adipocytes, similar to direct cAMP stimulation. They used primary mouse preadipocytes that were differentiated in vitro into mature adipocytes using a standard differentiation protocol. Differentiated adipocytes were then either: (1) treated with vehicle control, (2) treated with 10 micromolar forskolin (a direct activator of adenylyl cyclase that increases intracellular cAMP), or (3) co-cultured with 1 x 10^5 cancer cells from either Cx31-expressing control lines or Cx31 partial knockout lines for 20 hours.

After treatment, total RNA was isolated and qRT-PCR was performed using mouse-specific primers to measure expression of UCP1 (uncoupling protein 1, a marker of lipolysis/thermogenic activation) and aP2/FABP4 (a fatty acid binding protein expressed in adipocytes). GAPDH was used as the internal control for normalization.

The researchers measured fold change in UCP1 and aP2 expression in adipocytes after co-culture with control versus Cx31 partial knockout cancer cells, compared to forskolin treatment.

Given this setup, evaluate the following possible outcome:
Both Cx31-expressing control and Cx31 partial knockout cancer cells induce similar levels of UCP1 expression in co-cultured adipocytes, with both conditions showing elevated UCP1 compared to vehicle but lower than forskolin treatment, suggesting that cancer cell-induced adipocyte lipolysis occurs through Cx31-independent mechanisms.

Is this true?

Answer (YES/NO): NO